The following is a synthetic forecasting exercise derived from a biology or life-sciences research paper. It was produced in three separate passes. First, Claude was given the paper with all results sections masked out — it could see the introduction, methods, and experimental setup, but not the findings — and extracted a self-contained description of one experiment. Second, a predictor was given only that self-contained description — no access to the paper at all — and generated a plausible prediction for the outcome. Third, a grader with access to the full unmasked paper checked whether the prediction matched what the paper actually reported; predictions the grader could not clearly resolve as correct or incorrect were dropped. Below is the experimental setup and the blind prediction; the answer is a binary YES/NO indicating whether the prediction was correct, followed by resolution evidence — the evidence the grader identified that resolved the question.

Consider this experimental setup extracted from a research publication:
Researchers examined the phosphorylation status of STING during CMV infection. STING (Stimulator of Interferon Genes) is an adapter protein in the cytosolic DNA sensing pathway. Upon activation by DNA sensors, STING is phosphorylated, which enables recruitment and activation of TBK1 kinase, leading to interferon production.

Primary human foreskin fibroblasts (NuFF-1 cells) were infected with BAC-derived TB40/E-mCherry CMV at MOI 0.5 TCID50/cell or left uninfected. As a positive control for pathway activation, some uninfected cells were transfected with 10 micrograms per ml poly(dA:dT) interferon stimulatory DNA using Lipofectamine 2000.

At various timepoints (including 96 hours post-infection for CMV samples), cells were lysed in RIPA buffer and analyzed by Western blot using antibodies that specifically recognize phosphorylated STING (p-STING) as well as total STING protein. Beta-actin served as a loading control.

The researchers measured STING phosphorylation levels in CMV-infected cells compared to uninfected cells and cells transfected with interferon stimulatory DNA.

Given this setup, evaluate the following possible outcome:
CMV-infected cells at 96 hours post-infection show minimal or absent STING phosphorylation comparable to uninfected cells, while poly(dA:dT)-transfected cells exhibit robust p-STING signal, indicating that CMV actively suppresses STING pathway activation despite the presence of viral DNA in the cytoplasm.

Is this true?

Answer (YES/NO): NO